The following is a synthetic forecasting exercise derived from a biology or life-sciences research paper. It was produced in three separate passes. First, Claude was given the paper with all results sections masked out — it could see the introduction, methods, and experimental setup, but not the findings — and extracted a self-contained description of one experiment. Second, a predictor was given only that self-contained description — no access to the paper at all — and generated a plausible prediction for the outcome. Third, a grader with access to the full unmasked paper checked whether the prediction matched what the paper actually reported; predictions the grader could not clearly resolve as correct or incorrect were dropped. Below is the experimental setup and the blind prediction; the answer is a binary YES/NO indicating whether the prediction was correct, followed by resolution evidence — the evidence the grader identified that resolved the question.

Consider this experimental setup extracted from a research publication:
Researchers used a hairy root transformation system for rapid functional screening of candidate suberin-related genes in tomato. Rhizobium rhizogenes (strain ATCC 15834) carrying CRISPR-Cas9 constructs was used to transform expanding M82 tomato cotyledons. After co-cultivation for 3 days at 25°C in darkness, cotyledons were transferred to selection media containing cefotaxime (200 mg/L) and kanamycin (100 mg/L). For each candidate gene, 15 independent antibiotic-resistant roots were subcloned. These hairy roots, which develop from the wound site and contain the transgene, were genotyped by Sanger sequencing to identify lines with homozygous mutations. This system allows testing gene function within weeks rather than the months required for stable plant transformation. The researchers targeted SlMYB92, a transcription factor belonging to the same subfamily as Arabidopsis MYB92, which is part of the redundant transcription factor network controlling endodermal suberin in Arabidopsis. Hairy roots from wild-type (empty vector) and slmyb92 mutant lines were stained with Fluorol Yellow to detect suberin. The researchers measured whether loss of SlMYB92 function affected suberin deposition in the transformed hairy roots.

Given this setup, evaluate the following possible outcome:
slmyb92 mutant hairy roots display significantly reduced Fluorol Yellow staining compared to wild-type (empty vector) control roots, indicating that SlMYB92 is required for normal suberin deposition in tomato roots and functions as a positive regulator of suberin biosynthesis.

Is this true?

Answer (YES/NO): YES